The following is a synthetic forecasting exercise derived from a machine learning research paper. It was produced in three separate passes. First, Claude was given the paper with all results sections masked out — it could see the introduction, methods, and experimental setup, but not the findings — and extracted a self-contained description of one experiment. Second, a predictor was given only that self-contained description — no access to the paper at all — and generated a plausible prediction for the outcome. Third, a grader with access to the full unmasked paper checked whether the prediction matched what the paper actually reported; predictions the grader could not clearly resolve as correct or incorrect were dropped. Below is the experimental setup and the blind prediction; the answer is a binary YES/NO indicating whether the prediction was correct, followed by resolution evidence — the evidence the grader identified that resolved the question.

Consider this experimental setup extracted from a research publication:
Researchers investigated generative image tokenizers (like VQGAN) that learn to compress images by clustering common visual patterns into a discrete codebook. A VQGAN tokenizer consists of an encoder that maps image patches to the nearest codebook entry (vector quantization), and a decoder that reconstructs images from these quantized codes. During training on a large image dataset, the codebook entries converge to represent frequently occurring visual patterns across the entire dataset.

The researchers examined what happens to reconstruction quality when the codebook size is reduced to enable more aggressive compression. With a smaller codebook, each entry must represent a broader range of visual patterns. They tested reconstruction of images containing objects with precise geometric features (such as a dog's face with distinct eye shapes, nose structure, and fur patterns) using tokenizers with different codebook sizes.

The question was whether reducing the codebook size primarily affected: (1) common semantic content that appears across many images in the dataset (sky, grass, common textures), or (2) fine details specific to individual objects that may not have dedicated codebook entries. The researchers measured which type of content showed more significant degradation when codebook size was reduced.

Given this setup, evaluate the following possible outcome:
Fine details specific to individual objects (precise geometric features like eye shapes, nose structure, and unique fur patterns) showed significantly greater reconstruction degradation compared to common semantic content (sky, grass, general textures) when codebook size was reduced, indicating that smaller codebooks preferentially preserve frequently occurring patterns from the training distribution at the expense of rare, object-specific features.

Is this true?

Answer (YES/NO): YES